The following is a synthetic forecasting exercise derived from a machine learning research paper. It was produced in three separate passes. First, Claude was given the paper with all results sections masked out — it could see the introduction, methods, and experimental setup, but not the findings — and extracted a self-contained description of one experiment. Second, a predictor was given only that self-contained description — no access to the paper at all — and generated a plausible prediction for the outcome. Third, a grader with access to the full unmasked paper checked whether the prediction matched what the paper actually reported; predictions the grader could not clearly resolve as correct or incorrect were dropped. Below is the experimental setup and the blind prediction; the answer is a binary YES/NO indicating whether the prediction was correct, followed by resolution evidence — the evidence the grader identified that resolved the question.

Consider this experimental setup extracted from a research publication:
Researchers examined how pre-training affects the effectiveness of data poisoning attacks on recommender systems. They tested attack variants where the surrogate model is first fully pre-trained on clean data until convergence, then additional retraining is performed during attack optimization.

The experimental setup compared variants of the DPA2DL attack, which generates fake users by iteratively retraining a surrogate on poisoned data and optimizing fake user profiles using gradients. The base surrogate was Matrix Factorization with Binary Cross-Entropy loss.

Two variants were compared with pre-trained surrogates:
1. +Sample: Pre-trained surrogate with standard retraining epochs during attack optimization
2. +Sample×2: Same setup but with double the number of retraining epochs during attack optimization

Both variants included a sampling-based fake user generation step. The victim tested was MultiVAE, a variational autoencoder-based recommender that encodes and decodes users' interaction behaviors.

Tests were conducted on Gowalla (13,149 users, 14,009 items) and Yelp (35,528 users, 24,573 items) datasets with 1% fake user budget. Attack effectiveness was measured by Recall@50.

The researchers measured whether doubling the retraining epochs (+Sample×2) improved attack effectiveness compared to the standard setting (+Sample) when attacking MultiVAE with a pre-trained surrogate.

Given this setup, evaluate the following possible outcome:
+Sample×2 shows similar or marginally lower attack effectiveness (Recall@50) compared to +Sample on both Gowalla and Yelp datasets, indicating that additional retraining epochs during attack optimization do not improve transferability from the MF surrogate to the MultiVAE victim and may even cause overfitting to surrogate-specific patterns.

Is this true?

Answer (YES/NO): NO